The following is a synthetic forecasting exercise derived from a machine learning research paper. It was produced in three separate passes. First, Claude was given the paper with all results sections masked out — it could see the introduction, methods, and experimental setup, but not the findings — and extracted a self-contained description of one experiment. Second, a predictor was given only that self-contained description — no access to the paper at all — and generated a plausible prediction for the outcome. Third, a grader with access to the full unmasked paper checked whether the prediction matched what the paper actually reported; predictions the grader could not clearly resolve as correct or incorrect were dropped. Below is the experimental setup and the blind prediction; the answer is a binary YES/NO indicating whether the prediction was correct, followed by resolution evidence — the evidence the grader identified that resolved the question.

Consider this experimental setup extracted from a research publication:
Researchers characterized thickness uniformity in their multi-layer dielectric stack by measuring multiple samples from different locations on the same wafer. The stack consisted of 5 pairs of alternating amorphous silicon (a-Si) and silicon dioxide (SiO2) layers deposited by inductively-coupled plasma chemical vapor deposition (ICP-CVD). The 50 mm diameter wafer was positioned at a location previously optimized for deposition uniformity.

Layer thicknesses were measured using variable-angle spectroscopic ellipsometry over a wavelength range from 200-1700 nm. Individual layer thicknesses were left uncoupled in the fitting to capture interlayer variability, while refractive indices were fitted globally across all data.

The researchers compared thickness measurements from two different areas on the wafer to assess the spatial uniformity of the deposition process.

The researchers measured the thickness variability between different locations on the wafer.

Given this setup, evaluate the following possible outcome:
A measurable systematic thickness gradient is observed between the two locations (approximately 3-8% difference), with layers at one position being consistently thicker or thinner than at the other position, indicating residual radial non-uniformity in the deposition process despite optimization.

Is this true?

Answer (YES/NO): NO